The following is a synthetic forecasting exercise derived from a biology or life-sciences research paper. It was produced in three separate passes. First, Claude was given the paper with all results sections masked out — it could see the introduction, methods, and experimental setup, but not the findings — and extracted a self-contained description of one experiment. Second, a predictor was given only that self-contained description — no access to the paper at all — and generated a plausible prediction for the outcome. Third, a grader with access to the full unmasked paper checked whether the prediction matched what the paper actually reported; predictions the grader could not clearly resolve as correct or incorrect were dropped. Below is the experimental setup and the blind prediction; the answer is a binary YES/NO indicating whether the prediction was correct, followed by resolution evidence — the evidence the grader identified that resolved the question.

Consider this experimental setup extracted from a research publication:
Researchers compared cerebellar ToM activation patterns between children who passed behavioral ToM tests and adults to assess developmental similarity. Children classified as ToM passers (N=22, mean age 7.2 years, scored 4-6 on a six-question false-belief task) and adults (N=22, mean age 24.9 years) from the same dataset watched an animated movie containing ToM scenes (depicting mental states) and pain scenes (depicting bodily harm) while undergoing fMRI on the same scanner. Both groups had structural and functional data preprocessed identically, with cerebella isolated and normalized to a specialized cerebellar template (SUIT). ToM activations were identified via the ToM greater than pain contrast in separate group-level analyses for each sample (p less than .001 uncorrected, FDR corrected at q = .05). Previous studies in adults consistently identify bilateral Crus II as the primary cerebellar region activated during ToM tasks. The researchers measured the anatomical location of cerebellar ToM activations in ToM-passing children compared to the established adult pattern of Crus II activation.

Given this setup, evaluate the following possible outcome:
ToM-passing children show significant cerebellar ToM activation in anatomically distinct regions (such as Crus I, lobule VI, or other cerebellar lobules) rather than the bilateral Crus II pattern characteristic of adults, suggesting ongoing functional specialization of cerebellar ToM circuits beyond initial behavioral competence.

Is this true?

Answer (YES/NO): NO